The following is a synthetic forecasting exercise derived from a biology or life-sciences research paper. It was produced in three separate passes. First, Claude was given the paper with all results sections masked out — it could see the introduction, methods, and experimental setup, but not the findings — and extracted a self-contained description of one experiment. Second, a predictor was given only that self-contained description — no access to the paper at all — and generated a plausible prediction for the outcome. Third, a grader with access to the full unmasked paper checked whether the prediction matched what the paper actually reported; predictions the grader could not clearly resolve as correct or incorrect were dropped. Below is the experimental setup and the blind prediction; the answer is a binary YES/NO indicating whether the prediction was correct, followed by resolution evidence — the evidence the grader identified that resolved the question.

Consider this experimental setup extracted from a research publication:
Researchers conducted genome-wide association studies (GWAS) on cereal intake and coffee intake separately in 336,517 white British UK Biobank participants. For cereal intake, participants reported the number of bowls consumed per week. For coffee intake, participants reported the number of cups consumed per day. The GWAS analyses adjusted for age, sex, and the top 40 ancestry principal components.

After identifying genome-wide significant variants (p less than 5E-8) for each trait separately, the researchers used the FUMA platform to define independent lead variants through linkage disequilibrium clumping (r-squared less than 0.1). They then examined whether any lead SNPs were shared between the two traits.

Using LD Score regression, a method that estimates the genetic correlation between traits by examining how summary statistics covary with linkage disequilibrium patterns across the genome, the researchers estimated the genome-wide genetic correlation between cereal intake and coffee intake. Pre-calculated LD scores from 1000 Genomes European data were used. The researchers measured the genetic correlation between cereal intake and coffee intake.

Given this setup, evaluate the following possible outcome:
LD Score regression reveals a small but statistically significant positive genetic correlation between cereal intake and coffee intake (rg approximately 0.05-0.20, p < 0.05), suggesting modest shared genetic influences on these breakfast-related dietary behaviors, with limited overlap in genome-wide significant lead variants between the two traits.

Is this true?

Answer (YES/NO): NO